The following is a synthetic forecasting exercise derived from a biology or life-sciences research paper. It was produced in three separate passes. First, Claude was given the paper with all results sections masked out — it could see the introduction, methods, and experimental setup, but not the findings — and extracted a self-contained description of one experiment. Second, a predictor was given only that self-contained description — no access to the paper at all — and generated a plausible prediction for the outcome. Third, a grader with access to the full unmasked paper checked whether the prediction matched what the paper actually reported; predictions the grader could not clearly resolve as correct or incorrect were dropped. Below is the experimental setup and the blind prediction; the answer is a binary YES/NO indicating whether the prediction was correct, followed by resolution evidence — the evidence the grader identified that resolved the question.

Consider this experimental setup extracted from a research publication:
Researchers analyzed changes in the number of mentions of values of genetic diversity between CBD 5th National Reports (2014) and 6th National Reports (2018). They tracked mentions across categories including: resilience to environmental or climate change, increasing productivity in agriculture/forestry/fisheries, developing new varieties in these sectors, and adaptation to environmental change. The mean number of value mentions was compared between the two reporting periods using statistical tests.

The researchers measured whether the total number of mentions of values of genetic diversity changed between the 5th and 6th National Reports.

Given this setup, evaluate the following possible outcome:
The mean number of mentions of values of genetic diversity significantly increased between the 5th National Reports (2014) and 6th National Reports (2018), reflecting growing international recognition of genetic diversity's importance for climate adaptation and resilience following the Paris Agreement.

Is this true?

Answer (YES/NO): NO